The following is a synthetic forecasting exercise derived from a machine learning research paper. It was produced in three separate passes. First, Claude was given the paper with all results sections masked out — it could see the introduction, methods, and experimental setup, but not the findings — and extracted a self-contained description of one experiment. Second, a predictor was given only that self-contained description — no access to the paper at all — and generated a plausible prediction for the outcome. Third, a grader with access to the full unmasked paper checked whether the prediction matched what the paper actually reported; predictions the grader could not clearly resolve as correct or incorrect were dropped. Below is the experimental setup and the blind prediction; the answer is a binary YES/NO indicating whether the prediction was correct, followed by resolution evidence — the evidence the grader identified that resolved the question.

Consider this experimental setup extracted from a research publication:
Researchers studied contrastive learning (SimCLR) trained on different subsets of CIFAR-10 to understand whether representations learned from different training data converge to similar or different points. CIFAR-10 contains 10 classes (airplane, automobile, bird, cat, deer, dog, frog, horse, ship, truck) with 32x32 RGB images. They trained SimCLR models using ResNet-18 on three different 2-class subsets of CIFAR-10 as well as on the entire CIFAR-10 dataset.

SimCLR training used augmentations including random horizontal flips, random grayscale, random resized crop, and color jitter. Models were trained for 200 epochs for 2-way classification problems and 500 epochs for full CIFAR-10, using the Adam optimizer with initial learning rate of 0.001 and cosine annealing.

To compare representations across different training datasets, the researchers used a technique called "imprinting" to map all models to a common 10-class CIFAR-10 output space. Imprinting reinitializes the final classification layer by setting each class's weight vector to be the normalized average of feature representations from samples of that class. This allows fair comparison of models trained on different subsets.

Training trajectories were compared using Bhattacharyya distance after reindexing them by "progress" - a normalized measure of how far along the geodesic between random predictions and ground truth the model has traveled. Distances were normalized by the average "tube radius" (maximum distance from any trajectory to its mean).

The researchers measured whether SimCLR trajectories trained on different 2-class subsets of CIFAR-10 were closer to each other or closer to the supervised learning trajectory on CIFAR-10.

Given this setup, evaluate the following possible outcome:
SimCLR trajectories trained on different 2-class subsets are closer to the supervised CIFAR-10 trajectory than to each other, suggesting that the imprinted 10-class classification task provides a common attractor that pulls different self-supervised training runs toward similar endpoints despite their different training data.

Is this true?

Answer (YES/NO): NO